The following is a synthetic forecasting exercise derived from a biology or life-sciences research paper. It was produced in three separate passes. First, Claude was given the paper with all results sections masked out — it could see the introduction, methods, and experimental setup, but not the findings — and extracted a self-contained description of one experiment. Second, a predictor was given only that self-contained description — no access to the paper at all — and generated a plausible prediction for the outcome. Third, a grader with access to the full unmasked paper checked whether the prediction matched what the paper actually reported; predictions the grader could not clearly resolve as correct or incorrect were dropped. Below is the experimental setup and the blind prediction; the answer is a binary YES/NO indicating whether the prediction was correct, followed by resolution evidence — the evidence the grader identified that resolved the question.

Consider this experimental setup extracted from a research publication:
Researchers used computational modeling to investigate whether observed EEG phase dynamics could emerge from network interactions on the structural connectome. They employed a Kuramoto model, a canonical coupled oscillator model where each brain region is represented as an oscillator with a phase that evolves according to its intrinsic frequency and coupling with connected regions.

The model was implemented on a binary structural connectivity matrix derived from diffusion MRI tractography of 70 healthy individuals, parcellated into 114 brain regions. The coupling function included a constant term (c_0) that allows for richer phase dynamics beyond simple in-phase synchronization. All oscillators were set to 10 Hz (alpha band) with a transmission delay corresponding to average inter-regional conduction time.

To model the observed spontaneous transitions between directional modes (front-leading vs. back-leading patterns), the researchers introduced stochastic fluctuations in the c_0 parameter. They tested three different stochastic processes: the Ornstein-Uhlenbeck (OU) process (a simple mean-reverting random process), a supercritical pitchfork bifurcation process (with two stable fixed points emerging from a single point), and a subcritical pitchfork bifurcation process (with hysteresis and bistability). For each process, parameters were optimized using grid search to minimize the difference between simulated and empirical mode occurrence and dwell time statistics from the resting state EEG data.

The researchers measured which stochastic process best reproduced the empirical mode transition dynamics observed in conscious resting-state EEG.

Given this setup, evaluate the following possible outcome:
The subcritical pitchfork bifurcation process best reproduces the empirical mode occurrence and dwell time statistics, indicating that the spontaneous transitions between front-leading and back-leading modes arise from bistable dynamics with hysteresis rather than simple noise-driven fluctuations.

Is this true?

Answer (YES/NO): NO